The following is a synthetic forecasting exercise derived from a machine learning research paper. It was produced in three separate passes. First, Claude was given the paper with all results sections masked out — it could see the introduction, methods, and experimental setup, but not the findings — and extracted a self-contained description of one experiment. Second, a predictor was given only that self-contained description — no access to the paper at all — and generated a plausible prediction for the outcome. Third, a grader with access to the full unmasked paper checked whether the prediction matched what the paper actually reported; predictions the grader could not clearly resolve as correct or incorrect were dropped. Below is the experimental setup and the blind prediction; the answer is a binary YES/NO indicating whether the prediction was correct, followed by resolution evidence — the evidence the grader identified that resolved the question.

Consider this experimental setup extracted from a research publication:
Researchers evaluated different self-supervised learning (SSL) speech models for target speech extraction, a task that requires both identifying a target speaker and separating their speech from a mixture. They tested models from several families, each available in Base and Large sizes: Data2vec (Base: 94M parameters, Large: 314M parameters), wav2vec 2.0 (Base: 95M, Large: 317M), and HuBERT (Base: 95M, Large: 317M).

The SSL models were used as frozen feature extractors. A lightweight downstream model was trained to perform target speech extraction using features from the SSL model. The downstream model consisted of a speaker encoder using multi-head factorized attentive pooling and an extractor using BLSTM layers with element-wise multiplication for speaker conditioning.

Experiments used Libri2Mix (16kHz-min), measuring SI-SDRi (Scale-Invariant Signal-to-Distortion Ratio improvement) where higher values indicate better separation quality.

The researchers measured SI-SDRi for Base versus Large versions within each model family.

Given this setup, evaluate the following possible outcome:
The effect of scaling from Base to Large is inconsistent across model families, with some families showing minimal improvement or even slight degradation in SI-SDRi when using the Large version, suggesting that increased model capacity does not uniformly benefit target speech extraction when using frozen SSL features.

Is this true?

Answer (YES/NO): YES